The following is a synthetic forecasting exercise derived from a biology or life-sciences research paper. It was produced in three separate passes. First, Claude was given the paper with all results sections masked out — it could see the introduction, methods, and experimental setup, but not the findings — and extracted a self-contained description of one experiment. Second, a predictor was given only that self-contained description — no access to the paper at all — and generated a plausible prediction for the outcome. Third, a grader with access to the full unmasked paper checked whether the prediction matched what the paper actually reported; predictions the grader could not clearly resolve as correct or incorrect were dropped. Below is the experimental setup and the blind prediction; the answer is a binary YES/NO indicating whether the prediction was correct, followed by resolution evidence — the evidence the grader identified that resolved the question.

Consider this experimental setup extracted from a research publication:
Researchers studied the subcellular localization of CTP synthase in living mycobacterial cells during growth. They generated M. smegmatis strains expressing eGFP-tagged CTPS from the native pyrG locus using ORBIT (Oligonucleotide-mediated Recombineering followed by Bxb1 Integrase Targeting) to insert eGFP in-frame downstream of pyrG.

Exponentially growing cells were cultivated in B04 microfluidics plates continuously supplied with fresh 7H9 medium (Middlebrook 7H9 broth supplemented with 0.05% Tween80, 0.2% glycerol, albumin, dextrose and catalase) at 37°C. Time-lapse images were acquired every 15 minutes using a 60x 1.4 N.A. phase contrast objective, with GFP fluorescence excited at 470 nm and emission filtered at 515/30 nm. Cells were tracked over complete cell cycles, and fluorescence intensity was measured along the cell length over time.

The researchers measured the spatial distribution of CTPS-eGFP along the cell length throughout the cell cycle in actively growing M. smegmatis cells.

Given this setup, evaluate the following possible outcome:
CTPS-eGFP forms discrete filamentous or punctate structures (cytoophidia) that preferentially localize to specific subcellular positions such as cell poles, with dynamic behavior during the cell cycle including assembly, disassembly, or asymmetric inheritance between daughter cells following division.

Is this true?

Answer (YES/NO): YES